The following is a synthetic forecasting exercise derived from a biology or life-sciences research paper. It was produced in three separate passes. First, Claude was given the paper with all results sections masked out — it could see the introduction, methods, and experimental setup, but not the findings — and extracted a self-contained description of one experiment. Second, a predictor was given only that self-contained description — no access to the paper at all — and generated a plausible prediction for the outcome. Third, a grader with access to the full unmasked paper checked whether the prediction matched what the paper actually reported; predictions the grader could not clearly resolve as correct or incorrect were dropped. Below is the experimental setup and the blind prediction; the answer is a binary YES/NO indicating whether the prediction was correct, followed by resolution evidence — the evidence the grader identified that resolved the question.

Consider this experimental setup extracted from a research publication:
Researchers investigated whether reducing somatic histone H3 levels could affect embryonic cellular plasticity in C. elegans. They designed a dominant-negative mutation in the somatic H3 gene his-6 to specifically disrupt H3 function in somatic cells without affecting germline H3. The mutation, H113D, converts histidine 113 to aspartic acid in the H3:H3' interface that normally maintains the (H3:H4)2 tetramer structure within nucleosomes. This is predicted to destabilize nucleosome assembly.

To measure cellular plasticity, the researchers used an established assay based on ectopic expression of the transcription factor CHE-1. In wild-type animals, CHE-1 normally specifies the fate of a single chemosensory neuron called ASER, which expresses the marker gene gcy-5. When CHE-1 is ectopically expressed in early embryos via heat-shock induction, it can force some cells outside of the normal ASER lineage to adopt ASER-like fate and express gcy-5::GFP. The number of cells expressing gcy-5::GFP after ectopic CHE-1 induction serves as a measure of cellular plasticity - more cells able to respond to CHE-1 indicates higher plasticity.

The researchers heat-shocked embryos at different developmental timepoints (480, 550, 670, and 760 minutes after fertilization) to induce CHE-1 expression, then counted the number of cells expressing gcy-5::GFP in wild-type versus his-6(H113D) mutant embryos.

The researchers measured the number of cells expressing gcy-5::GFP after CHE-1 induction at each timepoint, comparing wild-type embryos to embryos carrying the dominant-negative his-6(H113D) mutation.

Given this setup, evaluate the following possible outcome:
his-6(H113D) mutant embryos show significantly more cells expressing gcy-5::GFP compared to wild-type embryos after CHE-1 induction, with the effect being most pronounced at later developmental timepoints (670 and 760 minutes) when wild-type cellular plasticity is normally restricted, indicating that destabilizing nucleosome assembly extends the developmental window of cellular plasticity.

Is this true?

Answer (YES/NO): YES